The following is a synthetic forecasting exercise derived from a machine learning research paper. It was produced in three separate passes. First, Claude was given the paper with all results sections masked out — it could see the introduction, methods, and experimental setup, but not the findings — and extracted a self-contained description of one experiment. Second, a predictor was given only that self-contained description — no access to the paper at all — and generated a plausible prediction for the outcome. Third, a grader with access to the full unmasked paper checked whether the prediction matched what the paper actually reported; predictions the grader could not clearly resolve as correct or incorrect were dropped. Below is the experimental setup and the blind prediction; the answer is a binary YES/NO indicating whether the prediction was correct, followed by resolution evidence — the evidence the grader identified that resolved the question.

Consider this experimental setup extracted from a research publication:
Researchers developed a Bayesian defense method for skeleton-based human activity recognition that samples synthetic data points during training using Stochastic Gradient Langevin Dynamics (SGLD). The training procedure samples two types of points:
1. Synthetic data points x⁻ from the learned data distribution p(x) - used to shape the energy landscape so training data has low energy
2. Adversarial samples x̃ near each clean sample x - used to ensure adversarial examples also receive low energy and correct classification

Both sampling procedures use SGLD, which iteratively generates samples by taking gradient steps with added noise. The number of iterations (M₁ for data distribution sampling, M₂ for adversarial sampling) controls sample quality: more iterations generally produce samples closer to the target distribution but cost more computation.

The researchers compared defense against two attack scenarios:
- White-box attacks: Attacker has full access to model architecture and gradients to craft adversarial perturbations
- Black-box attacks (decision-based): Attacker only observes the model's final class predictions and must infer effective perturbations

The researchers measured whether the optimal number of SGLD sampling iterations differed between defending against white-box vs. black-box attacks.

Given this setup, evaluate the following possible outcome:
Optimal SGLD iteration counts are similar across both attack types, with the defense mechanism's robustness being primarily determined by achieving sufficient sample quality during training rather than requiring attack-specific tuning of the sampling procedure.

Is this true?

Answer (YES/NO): NO